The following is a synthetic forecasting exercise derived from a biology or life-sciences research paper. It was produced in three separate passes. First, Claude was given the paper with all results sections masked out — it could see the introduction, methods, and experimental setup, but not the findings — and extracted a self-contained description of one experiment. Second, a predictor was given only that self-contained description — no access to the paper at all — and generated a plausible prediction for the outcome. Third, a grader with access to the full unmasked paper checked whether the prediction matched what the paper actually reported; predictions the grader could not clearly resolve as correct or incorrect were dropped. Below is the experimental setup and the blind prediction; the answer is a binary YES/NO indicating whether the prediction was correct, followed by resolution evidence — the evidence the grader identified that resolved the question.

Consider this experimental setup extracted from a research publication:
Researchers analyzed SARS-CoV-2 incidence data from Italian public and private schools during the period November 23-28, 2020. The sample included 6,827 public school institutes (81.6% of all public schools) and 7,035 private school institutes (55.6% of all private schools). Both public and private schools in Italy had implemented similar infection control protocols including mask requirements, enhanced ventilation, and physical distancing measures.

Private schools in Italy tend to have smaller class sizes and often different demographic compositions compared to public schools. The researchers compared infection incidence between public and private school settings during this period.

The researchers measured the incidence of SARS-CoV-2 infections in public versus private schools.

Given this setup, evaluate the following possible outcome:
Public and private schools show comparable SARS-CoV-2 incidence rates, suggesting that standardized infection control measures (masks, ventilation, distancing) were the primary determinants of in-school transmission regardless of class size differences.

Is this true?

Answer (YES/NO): NO